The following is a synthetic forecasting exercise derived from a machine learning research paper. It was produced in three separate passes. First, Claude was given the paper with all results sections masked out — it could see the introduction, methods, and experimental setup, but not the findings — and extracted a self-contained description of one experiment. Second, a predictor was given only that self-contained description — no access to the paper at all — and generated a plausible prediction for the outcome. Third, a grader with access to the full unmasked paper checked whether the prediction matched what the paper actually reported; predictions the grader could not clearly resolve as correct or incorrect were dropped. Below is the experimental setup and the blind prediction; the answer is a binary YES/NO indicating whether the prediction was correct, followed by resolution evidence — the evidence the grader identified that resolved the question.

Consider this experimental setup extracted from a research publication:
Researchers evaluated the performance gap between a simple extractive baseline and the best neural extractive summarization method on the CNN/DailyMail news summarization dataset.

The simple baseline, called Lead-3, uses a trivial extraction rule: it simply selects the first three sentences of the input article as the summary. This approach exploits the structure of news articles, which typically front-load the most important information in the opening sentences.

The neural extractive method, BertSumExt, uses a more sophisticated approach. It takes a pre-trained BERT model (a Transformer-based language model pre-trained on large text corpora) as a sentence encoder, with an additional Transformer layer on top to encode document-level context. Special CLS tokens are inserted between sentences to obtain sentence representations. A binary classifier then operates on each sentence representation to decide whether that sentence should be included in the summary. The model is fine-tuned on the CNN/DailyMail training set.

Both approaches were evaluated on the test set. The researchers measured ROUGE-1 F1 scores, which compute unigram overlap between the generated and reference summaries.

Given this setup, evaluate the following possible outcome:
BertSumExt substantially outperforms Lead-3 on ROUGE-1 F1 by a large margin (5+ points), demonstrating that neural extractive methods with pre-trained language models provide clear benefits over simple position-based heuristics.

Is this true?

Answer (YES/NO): NO